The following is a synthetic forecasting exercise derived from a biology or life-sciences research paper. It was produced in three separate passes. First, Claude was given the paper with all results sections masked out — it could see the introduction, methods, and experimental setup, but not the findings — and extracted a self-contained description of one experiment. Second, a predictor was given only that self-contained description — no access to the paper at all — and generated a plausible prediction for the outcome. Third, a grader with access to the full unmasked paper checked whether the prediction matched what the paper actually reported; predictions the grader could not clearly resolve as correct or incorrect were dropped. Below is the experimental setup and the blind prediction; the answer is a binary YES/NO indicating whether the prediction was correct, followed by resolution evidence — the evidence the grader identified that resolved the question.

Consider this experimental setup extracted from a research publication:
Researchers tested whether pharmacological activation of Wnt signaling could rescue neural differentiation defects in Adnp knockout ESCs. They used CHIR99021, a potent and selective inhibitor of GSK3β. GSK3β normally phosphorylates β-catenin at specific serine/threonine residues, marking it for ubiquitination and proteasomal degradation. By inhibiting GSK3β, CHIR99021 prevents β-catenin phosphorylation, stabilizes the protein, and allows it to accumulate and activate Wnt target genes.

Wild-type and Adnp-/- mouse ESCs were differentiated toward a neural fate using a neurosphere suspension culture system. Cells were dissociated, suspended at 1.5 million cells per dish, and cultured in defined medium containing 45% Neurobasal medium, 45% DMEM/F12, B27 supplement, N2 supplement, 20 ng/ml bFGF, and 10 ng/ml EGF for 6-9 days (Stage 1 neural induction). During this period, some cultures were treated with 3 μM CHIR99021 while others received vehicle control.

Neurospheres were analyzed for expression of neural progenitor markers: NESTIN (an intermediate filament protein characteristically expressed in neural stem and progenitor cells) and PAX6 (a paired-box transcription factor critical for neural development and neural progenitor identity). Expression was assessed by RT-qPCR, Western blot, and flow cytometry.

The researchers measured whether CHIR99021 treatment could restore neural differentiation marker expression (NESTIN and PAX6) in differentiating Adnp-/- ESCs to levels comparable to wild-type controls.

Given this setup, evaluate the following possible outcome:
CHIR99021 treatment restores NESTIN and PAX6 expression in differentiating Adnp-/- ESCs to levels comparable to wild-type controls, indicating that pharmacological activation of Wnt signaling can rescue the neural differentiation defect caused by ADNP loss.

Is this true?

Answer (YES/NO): NO